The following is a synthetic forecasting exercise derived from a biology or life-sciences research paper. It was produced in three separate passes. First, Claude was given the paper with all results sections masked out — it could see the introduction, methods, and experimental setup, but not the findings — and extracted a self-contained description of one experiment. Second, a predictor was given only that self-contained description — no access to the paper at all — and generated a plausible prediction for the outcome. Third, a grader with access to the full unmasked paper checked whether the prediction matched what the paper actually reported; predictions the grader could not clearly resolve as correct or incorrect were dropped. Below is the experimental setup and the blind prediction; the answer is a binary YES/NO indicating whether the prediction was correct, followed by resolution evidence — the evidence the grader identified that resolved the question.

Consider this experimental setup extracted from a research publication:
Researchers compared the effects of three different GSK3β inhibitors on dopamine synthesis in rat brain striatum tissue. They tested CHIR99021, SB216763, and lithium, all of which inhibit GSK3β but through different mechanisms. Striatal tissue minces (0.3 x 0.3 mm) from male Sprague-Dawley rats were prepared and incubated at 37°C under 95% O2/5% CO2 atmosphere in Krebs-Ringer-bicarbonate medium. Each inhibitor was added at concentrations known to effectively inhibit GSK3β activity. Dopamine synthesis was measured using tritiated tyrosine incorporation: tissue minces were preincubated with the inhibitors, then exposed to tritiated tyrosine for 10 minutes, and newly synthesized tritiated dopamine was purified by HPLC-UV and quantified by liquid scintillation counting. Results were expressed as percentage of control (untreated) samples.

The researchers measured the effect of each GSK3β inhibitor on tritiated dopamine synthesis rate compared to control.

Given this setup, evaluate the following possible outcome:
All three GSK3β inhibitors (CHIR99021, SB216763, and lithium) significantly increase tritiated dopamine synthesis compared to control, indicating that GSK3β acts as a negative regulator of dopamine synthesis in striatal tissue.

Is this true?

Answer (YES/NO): NO